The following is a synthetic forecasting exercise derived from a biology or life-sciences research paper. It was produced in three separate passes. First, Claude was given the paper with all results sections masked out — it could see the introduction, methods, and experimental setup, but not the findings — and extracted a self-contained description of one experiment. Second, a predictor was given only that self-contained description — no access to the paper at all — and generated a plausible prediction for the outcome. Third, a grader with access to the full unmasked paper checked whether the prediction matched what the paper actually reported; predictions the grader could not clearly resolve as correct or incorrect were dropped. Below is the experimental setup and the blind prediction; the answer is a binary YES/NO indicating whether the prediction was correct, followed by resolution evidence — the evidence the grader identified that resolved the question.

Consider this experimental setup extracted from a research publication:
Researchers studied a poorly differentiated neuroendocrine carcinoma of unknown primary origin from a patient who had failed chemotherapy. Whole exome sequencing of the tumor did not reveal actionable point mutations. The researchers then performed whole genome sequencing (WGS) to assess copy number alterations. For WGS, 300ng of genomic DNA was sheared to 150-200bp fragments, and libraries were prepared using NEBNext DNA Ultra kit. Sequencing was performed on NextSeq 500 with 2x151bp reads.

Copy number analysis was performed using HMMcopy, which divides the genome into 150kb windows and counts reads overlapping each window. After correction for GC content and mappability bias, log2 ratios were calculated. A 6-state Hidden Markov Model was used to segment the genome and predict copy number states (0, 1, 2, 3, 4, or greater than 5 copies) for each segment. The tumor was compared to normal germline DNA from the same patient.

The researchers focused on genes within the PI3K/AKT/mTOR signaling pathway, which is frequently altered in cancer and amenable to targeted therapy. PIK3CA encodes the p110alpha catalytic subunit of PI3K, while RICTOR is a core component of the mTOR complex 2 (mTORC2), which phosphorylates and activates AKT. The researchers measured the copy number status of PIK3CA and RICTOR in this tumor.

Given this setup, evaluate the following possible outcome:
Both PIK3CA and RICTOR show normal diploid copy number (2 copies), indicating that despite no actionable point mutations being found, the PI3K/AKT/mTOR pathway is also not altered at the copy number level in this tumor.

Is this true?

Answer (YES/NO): NO